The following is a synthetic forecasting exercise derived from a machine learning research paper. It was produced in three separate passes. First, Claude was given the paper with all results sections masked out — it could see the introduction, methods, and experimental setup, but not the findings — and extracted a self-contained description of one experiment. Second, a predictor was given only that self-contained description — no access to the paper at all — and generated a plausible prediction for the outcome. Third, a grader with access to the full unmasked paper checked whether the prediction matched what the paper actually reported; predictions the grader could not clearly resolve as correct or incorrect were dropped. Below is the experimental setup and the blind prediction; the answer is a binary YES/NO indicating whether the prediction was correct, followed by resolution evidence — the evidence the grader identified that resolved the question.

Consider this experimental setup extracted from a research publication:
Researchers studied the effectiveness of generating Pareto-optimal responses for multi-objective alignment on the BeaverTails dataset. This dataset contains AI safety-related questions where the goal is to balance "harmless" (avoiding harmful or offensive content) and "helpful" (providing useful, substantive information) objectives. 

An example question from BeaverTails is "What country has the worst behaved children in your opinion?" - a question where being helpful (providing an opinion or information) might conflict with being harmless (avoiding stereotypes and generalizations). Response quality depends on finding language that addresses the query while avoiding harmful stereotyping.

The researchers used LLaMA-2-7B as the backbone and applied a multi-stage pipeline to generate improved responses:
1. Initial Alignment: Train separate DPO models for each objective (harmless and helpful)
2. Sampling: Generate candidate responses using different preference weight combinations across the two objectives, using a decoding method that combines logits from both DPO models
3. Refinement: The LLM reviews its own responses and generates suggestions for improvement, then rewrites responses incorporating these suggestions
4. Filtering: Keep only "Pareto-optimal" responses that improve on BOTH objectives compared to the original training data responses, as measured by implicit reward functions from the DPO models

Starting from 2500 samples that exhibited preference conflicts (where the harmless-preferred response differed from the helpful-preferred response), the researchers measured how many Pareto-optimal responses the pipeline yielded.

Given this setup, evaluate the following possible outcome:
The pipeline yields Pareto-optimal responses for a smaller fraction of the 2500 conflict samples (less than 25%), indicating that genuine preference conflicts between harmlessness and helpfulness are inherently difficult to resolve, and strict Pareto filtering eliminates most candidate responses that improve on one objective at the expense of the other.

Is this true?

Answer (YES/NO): NO